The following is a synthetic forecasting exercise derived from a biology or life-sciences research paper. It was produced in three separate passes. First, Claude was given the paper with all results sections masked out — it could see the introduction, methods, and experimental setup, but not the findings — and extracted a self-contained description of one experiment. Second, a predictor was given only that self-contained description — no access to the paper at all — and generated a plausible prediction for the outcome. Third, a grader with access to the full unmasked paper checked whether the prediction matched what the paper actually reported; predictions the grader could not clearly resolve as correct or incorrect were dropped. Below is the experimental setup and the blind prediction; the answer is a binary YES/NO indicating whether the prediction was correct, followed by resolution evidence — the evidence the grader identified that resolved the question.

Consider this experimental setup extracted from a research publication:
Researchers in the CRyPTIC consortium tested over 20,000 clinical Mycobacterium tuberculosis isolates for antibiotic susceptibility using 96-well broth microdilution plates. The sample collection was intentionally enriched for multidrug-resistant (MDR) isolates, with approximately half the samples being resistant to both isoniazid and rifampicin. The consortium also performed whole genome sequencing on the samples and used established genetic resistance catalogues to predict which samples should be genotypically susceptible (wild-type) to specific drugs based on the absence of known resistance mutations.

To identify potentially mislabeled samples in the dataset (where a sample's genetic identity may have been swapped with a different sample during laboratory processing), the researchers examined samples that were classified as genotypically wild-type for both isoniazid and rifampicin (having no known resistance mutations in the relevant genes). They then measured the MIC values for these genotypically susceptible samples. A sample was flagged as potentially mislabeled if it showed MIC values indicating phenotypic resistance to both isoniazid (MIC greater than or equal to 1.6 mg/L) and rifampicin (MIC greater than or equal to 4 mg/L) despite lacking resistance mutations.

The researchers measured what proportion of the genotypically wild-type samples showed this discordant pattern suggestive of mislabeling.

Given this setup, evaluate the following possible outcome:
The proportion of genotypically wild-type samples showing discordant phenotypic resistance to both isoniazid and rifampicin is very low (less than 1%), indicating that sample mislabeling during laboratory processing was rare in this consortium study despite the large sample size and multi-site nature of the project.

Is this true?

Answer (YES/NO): YES